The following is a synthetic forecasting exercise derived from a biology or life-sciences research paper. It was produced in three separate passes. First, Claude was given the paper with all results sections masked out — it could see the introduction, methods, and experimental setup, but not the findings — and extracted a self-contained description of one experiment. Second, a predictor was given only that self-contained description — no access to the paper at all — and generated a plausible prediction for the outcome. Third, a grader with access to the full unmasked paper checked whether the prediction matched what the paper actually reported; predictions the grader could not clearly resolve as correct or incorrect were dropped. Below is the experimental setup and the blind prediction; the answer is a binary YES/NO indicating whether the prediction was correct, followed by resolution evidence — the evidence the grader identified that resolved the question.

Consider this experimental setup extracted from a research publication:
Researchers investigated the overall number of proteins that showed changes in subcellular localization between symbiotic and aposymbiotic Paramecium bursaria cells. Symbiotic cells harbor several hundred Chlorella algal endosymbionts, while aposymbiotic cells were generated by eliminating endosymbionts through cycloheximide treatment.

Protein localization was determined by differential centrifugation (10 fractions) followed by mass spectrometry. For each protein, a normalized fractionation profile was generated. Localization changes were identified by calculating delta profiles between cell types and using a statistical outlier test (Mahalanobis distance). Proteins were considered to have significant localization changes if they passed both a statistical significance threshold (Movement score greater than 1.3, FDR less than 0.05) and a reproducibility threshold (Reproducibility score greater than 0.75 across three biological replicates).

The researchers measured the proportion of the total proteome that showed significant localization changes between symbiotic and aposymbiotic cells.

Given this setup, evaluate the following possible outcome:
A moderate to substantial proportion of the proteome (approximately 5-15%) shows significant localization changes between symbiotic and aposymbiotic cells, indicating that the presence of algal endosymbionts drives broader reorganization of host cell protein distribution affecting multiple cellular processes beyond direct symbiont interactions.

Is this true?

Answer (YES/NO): NO